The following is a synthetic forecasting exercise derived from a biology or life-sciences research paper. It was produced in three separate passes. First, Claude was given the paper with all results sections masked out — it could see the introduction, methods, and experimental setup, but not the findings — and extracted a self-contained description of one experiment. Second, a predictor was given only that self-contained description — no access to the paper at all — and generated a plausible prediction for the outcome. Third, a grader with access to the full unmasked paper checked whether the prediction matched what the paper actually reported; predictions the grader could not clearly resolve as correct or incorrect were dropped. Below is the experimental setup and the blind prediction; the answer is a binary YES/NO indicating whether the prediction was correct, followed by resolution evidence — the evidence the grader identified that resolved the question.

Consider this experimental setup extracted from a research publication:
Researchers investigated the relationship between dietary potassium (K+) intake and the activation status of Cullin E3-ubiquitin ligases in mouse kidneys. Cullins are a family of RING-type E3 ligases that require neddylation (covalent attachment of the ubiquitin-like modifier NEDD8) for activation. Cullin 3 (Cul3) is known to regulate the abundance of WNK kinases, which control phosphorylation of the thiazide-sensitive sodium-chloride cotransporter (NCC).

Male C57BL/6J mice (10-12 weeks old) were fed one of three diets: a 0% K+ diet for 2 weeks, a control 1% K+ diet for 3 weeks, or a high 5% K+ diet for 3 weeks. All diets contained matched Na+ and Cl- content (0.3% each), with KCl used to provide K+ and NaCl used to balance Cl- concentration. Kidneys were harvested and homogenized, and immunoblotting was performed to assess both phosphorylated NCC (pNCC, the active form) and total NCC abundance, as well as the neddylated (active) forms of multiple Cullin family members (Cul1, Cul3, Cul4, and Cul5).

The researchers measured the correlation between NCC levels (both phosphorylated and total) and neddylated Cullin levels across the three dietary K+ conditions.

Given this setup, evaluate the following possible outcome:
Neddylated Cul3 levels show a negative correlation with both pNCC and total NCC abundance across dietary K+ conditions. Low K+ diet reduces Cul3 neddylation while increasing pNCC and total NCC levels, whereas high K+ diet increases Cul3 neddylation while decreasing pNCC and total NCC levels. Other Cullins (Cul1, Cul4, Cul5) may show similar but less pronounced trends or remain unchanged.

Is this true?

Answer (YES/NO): NO